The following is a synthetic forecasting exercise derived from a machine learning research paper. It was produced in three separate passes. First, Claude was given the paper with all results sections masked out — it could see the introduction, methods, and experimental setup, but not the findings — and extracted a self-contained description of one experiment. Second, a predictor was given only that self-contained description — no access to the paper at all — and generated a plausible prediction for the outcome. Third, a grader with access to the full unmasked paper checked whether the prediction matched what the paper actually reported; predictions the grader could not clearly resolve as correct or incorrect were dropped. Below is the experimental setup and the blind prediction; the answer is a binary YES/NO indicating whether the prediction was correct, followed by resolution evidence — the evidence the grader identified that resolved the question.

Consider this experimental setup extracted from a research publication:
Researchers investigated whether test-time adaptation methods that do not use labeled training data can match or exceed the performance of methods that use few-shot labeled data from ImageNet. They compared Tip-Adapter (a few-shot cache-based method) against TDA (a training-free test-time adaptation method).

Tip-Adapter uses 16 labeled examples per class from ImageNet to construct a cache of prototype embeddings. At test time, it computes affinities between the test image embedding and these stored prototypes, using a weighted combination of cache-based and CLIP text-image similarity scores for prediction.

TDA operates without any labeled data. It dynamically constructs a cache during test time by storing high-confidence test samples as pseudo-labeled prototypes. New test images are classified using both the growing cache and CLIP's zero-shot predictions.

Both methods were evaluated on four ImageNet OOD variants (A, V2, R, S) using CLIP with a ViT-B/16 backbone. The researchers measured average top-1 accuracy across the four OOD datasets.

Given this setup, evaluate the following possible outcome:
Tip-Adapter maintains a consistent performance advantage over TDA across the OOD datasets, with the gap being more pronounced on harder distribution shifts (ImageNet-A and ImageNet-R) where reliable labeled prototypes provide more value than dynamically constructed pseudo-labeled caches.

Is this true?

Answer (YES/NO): NO